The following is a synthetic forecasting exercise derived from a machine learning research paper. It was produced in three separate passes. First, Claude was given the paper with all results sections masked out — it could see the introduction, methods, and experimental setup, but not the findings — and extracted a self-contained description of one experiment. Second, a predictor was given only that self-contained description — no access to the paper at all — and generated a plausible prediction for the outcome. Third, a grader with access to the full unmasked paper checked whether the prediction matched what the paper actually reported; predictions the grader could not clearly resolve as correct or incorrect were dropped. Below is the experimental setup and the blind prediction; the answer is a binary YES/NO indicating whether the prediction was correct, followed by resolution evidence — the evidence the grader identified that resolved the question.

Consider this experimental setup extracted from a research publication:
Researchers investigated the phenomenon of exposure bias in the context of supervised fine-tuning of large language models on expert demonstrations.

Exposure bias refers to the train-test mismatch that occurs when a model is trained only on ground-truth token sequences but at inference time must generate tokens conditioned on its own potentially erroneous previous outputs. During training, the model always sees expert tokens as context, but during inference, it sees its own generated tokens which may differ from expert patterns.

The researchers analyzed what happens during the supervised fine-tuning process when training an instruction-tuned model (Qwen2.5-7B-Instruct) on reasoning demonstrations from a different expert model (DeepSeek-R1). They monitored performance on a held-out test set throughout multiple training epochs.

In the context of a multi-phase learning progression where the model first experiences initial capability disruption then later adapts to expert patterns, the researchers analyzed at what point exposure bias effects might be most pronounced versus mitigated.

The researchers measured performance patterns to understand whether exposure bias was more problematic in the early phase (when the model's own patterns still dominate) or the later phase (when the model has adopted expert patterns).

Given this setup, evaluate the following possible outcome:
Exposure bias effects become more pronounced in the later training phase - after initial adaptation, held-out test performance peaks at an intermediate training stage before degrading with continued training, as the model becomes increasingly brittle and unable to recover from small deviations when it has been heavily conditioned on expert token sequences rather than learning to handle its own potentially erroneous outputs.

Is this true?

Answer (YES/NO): NO